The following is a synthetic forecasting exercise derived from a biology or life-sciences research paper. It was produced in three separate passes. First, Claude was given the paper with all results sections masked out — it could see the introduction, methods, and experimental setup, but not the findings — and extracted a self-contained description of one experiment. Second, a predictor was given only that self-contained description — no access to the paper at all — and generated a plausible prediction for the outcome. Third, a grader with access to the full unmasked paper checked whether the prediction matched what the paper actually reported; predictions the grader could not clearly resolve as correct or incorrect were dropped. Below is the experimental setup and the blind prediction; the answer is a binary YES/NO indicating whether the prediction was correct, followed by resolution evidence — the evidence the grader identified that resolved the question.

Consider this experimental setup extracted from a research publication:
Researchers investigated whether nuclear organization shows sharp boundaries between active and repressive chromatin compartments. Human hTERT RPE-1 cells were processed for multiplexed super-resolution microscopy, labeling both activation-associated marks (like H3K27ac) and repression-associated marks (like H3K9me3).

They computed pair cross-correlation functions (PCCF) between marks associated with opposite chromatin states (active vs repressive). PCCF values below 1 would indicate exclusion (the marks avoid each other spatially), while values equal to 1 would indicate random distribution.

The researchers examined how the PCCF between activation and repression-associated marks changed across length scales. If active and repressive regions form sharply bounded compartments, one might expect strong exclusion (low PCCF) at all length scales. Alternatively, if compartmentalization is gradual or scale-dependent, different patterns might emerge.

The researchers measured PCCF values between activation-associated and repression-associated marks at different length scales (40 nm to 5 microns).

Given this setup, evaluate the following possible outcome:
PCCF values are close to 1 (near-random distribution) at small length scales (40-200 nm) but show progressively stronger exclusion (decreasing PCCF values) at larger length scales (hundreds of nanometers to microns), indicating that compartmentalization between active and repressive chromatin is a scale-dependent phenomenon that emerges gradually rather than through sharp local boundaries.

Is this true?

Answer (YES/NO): NO